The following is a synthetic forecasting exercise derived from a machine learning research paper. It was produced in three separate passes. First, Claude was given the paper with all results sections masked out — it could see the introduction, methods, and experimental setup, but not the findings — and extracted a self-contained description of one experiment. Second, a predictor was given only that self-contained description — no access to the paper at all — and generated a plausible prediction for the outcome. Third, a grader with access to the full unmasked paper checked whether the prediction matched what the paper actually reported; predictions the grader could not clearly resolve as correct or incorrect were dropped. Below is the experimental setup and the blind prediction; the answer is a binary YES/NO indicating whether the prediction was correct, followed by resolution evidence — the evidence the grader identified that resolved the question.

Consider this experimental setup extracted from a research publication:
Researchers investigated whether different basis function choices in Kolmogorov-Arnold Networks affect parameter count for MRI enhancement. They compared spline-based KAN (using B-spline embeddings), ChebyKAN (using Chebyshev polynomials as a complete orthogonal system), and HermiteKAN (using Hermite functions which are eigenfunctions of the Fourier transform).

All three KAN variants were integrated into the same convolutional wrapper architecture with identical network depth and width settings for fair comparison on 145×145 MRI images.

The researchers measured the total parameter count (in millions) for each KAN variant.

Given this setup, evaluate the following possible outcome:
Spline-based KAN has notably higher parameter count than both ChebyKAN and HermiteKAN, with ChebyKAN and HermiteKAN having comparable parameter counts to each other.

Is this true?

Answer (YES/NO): NO